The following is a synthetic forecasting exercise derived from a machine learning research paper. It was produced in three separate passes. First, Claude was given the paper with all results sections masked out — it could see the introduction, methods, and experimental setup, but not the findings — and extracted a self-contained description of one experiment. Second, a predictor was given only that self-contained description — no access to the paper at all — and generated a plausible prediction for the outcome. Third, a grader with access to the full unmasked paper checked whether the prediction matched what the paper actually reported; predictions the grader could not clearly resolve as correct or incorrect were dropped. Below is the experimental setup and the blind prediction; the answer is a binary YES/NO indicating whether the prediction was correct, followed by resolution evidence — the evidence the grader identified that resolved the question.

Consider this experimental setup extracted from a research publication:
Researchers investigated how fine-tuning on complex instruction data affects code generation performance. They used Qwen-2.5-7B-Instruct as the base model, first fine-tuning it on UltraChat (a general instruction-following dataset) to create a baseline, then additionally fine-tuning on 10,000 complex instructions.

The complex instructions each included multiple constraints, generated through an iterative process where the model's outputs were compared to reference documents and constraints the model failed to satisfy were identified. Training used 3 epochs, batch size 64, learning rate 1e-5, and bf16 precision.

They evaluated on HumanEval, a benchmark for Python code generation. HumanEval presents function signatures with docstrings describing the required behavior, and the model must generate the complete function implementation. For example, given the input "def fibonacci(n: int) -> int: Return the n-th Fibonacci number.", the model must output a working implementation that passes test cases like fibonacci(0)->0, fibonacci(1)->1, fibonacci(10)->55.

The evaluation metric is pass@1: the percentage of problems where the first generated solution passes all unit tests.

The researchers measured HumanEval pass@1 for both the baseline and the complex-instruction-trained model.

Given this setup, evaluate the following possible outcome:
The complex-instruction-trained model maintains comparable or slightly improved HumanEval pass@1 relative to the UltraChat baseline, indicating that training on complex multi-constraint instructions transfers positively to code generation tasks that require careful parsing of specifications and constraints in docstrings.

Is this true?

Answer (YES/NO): YES